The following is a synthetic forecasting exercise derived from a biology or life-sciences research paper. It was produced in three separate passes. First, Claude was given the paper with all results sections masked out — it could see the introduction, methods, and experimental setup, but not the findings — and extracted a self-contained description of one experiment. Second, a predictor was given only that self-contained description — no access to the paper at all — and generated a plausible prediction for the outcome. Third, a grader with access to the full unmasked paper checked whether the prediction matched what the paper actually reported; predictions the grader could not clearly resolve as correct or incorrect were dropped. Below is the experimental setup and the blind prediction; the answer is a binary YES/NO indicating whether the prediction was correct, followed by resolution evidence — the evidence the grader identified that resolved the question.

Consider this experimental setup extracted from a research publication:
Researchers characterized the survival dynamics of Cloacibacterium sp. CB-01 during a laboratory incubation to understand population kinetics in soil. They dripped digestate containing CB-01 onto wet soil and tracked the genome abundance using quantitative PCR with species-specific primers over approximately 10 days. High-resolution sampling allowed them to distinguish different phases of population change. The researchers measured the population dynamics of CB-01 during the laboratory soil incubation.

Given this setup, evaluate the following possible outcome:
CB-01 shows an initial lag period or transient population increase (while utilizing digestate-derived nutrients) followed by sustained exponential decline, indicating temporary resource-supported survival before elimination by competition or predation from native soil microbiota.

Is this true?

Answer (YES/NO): YES